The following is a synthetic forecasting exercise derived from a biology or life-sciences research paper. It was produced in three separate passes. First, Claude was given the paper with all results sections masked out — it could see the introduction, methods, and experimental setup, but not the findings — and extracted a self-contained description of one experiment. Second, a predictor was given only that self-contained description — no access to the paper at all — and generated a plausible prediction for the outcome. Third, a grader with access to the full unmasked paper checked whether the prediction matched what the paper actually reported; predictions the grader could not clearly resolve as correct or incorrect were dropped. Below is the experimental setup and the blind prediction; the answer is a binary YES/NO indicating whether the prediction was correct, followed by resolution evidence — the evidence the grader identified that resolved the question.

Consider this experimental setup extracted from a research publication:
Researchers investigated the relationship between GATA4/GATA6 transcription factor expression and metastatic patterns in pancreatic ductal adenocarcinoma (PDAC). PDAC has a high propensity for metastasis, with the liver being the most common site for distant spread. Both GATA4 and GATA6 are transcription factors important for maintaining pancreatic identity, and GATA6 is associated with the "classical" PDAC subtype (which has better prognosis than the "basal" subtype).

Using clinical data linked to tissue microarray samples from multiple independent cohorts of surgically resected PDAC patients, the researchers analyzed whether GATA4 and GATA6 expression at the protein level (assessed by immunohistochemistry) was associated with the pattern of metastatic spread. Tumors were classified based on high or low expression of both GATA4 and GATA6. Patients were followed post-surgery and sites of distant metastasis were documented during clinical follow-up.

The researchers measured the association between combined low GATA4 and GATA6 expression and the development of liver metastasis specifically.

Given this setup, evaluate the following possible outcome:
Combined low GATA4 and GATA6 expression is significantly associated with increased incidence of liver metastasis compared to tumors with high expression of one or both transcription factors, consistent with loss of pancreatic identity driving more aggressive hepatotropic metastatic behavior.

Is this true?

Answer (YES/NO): YES